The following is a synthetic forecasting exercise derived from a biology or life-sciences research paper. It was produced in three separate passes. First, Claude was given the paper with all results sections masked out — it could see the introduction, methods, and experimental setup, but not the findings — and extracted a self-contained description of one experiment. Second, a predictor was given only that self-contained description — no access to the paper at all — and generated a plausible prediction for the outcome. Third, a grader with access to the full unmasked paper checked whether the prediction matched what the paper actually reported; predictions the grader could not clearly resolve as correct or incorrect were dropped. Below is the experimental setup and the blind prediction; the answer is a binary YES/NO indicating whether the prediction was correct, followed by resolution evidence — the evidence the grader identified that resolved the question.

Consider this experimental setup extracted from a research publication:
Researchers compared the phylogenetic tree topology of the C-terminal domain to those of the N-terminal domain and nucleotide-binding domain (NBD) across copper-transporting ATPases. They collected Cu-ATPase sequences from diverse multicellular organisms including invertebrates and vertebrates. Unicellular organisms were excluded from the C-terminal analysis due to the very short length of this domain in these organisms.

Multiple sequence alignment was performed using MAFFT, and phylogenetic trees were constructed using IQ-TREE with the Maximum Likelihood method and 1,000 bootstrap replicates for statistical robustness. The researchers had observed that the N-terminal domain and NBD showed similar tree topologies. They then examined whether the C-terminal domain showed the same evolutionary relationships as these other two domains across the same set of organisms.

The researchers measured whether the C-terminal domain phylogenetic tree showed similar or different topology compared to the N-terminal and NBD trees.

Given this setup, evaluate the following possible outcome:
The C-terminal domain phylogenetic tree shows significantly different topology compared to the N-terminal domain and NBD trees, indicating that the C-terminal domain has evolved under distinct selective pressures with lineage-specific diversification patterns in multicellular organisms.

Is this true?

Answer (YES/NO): YES